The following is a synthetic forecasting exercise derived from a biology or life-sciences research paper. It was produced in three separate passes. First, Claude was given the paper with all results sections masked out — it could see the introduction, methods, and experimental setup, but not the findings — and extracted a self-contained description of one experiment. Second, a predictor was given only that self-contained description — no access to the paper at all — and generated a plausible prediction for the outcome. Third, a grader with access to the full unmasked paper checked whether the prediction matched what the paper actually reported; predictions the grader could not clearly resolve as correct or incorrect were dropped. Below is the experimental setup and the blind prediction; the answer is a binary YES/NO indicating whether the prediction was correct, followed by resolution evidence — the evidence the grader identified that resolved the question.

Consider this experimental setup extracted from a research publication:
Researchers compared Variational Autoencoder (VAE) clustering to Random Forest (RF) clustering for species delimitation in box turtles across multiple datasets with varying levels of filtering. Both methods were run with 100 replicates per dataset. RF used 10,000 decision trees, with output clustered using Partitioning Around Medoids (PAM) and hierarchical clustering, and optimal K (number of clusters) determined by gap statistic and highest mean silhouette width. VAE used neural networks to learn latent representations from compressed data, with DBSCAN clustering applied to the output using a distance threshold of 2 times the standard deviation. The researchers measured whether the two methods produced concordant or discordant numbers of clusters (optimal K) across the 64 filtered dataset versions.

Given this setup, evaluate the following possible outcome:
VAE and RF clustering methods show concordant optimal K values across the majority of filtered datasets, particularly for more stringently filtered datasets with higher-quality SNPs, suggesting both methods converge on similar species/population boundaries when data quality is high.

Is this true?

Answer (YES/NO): NO